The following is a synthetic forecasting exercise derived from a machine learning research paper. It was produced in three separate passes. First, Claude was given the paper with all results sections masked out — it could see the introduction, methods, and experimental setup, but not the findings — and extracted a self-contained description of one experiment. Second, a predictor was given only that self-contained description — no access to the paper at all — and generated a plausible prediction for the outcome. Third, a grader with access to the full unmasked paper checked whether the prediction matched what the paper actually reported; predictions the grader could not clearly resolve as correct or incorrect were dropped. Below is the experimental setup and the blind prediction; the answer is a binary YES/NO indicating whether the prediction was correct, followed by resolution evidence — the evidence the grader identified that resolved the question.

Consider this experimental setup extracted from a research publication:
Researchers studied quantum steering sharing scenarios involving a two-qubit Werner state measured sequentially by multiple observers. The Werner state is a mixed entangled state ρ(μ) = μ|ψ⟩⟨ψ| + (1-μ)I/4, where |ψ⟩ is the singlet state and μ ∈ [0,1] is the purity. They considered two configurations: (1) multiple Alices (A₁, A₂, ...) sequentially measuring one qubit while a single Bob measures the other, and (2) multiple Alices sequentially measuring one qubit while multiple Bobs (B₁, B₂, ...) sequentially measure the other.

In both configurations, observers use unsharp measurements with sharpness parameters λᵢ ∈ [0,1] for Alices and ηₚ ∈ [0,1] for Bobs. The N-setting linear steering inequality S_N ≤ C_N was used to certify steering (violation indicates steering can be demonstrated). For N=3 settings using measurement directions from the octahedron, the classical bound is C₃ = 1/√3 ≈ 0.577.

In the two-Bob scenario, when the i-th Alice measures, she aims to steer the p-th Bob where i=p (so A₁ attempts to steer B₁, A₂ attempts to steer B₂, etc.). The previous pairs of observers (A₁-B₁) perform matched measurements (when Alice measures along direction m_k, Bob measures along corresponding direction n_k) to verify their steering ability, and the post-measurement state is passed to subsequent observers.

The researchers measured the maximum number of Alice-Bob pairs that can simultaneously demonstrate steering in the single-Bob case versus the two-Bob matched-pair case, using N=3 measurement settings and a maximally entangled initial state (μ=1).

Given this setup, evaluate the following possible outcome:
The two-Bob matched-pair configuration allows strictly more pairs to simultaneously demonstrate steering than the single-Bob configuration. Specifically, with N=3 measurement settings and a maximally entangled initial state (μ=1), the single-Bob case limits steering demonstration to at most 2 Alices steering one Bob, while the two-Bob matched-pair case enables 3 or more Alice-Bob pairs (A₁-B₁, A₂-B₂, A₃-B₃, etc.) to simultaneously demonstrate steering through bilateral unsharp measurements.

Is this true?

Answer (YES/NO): NO